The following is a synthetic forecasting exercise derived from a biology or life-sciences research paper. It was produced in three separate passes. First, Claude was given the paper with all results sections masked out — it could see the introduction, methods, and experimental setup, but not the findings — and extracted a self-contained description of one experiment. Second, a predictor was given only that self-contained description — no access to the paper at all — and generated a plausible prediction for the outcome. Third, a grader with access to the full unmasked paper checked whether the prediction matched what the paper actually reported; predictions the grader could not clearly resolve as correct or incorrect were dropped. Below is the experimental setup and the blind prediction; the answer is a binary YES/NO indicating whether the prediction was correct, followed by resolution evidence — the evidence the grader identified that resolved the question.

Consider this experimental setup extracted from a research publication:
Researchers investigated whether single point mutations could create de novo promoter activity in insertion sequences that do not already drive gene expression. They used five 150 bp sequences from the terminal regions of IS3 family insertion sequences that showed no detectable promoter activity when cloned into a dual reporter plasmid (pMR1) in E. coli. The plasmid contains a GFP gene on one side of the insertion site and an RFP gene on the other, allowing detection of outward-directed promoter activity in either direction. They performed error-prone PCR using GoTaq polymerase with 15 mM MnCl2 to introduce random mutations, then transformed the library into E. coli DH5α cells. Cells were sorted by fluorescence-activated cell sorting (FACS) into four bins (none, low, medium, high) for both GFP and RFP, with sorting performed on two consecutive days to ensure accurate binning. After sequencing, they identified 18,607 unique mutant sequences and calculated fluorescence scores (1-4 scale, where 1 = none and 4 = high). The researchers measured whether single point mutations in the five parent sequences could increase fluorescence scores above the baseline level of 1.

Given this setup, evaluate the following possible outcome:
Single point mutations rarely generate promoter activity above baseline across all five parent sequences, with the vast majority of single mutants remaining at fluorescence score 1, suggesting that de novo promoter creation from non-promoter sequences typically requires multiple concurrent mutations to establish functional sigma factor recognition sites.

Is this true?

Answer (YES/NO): NO